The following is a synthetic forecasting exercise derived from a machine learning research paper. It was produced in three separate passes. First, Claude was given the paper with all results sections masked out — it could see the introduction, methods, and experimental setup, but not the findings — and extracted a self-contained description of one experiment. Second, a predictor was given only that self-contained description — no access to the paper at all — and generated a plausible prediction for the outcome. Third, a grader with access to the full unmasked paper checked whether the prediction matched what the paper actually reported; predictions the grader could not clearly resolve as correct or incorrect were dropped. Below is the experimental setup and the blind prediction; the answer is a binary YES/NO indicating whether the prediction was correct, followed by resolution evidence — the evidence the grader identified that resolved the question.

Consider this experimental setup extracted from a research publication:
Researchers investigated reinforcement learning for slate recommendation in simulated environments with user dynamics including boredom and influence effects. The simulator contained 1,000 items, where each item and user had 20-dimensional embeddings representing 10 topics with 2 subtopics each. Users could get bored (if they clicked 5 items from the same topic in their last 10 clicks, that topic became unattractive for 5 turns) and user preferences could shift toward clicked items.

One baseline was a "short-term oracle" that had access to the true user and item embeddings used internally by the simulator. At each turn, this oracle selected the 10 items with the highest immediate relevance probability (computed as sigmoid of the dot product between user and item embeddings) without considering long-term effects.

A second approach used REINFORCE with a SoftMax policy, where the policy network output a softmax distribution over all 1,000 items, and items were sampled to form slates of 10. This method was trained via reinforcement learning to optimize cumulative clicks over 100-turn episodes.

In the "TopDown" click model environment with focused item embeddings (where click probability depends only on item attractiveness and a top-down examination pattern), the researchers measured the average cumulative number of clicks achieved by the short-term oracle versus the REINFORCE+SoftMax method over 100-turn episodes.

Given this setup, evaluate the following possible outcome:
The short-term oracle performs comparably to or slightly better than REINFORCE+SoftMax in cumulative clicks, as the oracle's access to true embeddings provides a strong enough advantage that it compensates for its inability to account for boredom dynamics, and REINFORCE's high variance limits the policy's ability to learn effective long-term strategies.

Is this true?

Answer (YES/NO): NO